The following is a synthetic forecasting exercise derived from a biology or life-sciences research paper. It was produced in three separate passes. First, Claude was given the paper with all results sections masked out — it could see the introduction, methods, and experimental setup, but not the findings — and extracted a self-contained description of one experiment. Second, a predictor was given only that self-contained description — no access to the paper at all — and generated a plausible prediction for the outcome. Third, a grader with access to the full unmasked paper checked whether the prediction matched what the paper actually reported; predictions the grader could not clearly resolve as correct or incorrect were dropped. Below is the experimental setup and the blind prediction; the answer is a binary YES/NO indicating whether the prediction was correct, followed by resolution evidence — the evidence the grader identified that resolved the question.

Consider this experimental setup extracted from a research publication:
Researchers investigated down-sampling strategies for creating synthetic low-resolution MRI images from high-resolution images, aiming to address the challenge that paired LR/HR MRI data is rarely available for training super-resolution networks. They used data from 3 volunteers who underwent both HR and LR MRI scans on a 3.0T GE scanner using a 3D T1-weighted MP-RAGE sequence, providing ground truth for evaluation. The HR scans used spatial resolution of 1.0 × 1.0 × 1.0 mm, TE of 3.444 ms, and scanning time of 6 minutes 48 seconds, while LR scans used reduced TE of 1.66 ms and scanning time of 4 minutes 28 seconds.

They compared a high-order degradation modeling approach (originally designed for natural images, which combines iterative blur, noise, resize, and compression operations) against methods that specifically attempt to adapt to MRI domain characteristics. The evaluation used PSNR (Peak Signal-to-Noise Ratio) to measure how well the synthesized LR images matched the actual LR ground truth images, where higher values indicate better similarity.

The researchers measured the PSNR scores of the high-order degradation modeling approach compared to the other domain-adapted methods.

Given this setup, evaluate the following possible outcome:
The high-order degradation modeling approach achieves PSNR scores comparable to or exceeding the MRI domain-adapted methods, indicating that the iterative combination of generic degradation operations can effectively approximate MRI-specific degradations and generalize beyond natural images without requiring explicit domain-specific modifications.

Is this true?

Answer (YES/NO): NO